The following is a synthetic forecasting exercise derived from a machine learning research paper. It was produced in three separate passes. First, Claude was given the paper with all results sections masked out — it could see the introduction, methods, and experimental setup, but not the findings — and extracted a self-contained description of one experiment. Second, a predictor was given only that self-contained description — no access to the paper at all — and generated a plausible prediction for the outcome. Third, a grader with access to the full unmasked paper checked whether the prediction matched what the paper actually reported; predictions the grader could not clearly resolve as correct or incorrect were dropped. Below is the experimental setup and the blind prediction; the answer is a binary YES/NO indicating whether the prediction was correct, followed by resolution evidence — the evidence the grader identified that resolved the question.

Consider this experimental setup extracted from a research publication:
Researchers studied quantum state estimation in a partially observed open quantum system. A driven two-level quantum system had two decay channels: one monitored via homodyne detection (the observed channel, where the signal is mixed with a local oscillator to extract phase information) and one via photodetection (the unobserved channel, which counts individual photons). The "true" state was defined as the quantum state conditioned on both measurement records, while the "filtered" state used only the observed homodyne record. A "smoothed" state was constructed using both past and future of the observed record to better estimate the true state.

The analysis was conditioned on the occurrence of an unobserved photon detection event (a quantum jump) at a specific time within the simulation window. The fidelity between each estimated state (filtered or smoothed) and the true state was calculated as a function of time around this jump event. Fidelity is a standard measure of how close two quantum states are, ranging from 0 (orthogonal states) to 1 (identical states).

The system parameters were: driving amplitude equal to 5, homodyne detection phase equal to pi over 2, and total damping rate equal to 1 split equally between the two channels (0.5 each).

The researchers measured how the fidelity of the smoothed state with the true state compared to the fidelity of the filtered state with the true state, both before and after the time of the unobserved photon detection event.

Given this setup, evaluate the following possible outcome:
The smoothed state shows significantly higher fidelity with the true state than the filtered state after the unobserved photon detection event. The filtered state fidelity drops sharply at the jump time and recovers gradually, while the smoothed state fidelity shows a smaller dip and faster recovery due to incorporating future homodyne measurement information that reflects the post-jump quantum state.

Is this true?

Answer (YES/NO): NO